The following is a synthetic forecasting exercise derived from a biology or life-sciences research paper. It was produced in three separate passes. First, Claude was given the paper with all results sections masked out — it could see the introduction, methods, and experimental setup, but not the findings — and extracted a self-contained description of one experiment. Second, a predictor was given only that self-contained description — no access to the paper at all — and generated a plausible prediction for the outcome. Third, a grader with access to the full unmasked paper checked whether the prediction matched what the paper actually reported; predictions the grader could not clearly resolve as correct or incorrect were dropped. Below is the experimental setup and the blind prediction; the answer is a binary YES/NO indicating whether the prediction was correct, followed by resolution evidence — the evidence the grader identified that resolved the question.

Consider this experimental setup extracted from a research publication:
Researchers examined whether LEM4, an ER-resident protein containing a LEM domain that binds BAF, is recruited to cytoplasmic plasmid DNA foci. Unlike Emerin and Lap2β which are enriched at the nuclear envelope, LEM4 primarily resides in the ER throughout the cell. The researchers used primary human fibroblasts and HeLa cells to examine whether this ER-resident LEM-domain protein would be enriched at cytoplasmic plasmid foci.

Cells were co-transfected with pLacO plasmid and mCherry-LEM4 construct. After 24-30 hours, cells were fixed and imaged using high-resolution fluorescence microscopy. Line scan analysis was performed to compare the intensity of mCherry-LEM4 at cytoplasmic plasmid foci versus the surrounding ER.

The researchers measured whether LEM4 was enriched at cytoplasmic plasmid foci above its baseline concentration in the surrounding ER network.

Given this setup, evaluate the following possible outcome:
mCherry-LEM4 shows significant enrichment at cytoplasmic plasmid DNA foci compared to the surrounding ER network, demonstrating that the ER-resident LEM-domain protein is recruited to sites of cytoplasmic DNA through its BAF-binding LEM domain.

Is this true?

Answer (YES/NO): NO